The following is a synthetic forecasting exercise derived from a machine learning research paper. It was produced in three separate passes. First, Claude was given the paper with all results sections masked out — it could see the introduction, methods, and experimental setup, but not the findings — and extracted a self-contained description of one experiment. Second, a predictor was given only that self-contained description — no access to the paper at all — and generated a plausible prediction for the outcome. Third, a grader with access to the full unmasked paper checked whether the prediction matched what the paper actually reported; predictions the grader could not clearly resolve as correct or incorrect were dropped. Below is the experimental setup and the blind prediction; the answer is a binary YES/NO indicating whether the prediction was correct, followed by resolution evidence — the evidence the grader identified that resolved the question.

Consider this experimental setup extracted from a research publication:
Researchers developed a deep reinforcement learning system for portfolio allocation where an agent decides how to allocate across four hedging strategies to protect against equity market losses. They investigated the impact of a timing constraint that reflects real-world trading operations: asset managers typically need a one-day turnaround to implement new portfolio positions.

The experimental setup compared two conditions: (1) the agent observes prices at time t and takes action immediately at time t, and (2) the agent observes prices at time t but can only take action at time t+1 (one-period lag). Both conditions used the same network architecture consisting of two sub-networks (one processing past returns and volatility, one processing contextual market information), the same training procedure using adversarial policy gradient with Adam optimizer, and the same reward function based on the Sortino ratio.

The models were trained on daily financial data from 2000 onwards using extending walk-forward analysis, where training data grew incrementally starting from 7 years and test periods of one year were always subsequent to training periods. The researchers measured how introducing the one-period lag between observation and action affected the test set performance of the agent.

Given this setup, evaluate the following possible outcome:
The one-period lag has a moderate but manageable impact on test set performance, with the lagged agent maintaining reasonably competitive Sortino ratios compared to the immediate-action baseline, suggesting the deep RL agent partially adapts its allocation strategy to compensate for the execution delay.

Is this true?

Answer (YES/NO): NO